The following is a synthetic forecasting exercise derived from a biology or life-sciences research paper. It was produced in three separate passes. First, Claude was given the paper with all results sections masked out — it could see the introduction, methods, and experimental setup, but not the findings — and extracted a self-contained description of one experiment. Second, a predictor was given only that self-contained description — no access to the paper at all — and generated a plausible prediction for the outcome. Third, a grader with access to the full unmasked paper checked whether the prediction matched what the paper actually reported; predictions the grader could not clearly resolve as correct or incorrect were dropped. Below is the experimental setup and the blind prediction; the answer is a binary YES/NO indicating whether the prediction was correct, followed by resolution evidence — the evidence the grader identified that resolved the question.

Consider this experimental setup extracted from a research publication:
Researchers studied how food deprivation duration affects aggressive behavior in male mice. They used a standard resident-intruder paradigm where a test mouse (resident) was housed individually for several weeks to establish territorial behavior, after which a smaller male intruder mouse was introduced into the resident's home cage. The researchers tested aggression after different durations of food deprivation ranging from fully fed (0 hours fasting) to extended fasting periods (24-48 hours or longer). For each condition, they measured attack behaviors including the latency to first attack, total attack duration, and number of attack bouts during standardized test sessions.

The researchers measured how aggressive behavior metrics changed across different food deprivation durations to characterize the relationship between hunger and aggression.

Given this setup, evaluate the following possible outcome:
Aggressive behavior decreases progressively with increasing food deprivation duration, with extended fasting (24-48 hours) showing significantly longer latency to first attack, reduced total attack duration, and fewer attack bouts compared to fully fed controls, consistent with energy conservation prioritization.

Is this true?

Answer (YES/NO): NO